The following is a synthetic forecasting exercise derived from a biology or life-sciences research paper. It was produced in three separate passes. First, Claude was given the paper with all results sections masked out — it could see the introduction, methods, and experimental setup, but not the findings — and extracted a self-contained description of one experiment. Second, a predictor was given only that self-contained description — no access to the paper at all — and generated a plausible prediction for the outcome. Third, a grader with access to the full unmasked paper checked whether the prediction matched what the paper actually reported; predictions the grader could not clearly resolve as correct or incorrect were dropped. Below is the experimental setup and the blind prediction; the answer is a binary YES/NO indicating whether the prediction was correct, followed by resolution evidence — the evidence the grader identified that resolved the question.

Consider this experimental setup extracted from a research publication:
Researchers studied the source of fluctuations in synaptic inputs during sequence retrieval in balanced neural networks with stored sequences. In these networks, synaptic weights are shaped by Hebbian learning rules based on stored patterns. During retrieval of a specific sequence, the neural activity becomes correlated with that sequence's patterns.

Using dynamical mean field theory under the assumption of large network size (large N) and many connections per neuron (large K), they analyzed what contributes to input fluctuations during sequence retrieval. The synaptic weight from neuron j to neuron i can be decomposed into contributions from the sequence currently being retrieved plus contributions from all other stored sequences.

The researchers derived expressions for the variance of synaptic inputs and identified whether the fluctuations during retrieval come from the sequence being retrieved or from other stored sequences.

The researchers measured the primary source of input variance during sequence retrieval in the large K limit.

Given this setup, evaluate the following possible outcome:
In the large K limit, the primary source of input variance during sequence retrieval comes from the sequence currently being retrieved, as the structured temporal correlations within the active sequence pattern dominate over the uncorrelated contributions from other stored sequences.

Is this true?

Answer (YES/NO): NO